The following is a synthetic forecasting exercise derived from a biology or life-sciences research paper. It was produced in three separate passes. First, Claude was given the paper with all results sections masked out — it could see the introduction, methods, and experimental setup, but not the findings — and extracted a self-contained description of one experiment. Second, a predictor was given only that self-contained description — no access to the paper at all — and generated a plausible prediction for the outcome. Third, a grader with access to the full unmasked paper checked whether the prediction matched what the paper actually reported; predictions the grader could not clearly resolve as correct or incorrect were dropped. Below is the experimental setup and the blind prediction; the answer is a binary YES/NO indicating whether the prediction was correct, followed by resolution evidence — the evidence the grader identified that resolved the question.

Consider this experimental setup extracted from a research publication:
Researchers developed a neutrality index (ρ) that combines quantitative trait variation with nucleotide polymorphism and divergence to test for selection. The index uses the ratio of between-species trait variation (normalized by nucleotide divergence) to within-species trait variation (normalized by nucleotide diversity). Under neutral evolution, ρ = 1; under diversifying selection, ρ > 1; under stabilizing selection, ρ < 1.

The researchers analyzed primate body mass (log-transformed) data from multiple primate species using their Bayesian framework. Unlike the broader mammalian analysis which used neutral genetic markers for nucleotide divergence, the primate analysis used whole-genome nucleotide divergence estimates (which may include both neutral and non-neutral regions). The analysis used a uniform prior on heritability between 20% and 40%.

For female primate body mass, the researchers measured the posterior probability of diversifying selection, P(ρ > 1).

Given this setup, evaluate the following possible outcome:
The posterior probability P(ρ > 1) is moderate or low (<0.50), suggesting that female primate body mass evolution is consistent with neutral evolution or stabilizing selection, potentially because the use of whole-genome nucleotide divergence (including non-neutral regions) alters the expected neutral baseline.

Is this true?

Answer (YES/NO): NO